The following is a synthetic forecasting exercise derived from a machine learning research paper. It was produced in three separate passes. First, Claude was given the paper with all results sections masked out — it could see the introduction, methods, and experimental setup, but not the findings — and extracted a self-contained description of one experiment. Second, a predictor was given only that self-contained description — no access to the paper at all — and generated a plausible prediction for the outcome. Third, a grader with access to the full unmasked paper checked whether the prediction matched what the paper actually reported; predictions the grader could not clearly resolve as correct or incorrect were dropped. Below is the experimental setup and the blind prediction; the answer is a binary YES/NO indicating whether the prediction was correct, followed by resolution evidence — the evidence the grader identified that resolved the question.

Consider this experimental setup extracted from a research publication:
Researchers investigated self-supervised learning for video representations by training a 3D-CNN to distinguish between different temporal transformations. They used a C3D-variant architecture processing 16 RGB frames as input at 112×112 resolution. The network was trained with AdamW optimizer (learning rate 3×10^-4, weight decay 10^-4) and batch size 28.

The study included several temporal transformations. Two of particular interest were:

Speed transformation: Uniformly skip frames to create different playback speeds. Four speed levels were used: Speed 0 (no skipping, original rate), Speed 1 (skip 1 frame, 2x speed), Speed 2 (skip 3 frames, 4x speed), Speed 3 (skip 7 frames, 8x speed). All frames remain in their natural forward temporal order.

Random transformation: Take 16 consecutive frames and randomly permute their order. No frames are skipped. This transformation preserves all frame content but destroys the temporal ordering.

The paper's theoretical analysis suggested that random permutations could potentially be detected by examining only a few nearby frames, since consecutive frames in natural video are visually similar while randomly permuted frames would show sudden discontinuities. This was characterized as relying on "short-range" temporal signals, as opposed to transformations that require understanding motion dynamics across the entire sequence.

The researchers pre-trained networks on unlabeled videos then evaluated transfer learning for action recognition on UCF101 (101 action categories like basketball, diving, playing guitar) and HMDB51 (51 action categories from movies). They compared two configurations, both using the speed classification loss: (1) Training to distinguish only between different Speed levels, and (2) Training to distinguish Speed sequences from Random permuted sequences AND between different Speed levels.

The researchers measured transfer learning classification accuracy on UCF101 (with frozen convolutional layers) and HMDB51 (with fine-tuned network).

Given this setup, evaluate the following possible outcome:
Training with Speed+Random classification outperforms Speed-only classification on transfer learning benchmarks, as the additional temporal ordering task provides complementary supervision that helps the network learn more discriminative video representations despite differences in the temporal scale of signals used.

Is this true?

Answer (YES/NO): YES